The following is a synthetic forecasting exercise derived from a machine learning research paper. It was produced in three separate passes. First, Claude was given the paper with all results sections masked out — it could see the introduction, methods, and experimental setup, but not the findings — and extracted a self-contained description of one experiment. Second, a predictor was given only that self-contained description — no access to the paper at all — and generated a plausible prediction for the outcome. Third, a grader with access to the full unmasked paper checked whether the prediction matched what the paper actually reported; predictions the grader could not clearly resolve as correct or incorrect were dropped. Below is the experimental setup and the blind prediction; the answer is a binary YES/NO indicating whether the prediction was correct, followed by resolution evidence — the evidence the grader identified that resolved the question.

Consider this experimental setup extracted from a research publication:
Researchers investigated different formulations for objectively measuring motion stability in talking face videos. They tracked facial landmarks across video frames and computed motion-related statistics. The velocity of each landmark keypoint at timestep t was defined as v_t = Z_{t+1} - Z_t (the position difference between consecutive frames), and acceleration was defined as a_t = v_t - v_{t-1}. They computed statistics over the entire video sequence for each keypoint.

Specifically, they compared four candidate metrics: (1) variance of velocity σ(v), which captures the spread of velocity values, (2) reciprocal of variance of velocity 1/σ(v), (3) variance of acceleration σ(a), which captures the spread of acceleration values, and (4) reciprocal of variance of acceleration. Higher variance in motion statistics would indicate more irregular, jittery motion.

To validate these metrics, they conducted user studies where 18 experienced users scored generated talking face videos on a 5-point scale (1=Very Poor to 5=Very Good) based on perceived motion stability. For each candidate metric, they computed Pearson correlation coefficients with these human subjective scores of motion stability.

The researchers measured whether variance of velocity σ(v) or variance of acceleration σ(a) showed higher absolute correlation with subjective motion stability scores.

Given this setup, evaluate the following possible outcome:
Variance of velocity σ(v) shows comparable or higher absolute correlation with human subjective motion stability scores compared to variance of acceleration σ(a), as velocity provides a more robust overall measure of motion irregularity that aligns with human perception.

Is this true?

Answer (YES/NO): NO